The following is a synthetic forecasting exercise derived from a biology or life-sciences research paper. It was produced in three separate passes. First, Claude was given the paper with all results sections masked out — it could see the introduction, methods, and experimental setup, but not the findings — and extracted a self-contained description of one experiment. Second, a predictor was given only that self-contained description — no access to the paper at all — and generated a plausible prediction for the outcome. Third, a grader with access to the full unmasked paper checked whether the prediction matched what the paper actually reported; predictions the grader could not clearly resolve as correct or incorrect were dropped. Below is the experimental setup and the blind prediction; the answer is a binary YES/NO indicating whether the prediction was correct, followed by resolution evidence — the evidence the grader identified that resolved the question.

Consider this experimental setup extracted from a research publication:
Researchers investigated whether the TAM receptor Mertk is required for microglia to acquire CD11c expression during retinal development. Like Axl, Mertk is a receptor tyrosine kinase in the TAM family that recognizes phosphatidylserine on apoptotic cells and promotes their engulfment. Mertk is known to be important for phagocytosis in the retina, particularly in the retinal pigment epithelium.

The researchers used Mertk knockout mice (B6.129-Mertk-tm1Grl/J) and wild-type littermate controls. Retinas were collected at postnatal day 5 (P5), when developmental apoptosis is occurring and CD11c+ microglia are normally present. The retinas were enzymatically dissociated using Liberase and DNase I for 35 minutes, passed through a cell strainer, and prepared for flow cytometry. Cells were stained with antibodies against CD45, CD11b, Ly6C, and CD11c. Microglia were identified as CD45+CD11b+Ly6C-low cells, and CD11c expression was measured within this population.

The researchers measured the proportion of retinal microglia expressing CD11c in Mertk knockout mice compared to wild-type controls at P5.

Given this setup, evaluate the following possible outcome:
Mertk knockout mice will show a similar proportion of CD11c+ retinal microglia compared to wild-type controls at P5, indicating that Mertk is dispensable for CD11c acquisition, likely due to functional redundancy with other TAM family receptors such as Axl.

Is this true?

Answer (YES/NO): YES